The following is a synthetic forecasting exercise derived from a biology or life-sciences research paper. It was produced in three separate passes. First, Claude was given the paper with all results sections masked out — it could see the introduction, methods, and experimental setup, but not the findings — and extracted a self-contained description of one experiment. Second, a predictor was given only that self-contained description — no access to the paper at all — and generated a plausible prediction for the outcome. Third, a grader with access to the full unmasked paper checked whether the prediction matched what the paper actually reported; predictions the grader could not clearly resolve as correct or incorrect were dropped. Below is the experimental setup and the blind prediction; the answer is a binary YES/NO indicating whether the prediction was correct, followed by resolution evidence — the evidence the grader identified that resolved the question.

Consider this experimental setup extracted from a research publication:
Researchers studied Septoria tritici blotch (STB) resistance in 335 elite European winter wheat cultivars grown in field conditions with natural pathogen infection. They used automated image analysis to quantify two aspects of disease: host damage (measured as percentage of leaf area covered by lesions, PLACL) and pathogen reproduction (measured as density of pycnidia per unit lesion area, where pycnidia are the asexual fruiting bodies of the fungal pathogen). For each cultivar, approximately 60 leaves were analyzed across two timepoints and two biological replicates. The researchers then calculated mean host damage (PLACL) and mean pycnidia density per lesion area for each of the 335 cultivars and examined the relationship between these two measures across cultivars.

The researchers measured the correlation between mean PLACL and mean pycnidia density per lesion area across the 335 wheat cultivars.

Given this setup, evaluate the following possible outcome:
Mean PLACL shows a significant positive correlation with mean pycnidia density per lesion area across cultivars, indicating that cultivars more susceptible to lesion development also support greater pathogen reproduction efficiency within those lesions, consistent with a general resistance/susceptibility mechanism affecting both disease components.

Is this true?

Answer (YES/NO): NO